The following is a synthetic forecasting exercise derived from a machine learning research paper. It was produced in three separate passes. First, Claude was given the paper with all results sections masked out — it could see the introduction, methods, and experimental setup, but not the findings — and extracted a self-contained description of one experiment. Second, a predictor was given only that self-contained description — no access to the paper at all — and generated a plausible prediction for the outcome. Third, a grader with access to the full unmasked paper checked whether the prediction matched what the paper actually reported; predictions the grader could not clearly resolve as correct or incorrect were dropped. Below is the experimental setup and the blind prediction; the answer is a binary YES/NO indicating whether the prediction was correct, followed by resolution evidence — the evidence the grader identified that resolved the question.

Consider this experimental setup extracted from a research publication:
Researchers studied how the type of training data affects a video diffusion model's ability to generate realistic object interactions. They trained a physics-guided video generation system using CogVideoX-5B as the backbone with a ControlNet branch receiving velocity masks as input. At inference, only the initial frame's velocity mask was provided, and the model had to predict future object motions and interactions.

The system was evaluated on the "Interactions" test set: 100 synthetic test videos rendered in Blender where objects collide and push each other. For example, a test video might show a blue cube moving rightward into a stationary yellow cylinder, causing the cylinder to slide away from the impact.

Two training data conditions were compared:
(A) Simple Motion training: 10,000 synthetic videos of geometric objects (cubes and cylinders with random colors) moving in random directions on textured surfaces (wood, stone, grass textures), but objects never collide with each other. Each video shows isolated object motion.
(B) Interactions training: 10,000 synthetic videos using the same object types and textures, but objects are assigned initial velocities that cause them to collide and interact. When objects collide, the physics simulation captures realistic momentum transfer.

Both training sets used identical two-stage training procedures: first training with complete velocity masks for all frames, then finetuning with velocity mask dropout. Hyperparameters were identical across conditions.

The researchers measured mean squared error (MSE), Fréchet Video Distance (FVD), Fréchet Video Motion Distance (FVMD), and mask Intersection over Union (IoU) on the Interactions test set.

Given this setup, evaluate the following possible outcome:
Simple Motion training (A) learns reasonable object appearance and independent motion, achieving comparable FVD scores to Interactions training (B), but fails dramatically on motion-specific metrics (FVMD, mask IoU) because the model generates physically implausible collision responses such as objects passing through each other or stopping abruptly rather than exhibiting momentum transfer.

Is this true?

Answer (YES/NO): NO